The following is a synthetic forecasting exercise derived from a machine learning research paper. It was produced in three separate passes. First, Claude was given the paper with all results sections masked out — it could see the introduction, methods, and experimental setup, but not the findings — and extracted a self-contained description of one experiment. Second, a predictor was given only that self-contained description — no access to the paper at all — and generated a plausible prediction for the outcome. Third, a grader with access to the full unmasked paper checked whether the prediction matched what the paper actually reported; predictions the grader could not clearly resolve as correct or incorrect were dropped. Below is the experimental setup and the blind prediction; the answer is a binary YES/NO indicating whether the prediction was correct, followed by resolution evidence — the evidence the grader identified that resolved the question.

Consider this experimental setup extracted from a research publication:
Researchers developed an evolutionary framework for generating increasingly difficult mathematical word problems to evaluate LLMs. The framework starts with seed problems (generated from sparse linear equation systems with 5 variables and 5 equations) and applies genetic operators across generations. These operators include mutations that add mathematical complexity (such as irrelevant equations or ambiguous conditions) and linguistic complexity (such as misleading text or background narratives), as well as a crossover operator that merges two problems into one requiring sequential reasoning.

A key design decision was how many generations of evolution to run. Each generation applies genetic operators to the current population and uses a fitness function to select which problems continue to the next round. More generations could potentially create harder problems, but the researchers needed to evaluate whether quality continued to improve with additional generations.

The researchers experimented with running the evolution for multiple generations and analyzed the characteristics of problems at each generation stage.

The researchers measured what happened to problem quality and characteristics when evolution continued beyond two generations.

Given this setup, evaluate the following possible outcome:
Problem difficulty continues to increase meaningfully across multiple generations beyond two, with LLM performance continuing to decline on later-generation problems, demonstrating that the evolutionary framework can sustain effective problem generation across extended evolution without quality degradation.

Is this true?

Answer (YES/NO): NO